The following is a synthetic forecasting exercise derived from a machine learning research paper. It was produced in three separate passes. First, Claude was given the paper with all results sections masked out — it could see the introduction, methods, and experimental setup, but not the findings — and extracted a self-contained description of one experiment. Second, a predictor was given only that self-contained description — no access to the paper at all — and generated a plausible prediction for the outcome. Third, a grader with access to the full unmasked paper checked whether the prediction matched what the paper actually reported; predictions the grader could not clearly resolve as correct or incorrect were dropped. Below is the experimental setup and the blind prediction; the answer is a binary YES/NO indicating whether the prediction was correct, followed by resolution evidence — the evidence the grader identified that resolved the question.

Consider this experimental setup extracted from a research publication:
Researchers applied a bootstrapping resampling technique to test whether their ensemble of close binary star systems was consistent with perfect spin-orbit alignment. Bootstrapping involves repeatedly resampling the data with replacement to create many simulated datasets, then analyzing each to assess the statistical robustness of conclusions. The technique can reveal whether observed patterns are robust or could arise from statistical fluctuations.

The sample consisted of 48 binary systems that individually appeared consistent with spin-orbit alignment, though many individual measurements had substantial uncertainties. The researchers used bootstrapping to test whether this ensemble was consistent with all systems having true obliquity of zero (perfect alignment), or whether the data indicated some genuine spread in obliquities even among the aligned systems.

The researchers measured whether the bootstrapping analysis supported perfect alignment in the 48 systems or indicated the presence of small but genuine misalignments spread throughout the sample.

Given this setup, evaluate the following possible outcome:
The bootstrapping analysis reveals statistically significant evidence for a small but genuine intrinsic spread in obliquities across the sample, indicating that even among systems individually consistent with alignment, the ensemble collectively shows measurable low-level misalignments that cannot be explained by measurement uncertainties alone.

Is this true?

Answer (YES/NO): NO